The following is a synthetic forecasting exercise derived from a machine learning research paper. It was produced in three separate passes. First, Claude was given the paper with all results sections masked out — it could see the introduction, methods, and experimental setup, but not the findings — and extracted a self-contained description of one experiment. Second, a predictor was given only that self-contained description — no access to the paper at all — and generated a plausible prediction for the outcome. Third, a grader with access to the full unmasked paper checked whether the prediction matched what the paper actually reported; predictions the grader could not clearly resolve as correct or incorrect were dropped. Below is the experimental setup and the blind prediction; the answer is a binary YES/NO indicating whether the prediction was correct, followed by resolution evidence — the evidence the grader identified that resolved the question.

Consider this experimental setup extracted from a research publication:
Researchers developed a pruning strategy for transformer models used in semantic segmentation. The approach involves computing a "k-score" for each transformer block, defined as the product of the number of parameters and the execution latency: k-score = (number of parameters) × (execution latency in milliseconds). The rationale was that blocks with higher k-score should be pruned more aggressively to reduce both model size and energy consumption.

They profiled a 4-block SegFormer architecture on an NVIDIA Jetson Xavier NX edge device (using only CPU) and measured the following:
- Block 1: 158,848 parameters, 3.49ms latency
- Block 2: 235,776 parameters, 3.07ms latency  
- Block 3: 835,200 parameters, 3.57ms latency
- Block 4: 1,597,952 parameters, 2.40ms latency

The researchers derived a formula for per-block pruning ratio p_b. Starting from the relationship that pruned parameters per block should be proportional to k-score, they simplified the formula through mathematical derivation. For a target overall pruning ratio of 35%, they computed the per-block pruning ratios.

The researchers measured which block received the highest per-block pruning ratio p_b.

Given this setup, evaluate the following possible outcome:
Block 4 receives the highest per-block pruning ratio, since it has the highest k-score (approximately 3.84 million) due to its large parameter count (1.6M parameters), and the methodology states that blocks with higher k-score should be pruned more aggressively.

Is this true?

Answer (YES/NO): NO